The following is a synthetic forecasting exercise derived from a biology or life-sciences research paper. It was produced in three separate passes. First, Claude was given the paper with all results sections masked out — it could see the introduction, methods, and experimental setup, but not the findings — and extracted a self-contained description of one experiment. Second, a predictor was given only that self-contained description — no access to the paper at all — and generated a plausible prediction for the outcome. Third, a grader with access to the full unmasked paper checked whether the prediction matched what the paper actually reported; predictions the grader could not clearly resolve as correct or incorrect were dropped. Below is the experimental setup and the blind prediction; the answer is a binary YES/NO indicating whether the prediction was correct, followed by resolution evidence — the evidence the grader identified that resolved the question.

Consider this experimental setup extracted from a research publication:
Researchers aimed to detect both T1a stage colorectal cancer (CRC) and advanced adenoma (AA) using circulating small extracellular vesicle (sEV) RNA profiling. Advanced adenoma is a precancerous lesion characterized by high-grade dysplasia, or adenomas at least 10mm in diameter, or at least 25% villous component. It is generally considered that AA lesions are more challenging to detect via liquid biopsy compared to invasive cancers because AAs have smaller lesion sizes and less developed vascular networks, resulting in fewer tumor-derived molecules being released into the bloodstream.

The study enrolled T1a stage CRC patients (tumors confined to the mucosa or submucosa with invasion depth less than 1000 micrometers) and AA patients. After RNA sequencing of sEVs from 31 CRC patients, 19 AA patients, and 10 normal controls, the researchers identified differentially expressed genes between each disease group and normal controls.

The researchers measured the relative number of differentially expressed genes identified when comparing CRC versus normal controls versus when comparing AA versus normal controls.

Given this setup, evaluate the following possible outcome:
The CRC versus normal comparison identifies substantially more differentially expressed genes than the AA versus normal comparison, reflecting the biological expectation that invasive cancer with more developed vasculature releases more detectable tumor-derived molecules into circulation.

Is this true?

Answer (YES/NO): YES